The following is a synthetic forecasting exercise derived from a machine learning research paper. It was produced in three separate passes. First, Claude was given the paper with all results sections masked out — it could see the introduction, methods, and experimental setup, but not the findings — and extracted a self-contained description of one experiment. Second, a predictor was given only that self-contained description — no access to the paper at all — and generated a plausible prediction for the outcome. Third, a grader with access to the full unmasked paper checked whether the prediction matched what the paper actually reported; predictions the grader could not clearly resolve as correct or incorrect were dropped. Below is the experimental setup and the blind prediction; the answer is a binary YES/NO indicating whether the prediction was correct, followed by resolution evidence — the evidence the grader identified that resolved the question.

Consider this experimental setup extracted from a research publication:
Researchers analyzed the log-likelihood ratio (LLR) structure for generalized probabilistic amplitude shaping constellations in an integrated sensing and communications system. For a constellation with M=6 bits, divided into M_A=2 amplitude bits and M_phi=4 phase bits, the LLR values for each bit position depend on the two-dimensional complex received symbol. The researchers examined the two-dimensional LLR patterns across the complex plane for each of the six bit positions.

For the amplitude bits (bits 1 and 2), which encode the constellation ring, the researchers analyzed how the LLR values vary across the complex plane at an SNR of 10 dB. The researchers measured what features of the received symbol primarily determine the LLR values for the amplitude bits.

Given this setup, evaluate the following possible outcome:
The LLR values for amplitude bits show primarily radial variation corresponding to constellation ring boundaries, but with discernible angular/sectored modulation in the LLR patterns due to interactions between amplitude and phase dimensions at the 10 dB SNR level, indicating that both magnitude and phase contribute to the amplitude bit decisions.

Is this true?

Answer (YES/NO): NO